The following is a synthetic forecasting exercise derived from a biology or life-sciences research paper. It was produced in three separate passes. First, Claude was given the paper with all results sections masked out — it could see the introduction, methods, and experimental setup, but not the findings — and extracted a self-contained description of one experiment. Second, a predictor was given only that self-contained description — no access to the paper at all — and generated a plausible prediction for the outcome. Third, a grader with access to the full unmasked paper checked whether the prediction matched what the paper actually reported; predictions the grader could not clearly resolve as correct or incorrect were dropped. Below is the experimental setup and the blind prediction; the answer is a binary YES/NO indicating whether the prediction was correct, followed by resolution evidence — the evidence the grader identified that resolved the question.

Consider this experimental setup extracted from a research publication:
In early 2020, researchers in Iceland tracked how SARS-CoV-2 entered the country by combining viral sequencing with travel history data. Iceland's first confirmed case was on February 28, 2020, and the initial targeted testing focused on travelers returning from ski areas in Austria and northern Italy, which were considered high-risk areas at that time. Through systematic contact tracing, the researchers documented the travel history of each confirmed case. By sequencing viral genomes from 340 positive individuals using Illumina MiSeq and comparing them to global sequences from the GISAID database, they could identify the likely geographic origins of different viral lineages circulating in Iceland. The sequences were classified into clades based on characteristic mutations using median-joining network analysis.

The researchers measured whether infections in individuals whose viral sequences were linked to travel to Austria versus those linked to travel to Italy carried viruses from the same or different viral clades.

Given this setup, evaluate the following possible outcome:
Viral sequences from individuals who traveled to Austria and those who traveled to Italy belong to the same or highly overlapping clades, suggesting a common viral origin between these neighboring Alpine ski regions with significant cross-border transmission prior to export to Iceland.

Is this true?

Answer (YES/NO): NO